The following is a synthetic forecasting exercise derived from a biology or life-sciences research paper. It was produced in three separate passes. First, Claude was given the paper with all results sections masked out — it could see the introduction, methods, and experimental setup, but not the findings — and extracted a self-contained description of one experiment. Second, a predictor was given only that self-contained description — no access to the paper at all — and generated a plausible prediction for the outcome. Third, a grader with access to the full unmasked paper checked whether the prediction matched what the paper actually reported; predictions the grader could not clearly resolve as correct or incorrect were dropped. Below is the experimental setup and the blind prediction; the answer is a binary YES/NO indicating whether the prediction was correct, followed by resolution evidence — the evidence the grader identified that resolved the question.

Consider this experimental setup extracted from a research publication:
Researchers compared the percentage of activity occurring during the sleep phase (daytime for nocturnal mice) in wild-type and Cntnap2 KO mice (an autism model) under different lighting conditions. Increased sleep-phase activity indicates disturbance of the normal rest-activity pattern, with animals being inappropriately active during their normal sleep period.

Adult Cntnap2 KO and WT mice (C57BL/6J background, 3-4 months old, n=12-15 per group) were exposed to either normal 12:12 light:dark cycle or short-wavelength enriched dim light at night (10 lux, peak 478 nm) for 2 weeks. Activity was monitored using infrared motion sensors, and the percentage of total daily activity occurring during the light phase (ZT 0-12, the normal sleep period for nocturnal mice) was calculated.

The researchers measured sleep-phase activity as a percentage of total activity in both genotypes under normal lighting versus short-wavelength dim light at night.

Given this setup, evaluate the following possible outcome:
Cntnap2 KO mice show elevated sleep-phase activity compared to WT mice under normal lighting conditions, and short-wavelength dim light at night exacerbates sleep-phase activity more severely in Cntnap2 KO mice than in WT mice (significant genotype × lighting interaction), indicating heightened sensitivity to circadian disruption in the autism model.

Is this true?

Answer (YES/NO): NO